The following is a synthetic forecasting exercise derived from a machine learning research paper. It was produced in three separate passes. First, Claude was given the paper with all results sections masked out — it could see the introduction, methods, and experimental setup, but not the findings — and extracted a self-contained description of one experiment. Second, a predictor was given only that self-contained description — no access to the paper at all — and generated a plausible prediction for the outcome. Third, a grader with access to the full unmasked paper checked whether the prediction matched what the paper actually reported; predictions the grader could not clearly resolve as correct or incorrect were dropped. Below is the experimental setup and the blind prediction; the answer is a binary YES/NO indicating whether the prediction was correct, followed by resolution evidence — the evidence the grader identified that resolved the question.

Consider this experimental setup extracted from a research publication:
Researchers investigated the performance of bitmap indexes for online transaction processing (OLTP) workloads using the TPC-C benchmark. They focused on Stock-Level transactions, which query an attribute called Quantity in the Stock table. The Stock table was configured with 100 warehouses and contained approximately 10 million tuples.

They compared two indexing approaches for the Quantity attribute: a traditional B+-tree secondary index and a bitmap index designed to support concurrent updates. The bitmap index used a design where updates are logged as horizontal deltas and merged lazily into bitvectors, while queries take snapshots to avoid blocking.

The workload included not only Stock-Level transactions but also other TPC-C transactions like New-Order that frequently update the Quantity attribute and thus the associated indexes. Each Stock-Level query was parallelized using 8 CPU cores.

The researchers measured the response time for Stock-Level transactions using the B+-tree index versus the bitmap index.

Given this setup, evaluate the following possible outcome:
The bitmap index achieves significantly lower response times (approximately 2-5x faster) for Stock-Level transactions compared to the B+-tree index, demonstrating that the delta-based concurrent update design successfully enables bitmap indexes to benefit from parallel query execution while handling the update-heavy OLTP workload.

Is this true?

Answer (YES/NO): NO